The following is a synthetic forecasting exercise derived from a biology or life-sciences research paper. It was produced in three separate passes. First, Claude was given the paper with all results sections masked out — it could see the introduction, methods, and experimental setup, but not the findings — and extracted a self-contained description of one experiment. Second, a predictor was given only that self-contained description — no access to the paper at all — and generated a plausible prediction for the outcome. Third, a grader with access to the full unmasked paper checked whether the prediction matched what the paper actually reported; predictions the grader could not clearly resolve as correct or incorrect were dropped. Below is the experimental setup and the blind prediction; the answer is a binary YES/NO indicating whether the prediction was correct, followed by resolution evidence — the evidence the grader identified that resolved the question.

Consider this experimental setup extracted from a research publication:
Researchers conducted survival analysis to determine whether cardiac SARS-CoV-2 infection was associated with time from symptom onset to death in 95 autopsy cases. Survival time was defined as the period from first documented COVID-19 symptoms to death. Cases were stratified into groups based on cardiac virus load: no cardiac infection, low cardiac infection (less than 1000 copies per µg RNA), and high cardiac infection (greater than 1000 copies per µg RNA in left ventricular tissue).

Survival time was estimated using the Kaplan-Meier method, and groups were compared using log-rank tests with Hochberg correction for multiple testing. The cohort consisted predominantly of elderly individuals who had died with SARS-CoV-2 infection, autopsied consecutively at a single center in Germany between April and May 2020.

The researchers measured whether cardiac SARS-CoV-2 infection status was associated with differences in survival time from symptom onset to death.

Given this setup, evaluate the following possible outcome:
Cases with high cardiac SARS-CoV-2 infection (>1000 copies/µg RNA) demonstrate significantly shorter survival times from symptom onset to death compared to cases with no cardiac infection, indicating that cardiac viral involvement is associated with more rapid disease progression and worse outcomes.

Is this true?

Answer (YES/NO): NO